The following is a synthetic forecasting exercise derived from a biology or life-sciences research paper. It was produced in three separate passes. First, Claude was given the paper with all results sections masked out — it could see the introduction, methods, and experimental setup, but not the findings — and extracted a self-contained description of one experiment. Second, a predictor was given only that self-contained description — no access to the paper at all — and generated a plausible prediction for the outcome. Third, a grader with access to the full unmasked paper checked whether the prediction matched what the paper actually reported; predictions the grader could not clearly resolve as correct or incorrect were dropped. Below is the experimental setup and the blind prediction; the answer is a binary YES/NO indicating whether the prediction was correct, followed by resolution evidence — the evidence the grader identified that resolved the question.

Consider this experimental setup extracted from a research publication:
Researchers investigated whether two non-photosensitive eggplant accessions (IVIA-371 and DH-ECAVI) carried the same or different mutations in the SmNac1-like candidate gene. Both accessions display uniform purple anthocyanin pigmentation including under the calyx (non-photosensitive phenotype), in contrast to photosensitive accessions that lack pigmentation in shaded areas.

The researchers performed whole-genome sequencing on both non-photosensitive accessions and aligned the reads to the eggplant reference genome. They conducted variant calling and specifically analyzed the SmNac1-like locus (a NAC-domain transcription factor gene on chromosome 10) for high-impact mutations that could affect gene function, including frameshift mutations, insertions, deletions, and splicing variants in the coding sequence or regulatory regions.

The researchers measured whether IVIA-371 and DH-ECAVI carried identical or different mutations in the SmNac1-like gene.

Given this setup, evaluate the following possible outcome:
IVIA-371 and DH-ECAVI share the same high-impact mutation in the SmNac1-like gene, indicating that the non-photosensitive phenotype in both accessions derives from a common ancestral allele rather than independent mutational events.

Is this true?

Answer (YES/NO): NO